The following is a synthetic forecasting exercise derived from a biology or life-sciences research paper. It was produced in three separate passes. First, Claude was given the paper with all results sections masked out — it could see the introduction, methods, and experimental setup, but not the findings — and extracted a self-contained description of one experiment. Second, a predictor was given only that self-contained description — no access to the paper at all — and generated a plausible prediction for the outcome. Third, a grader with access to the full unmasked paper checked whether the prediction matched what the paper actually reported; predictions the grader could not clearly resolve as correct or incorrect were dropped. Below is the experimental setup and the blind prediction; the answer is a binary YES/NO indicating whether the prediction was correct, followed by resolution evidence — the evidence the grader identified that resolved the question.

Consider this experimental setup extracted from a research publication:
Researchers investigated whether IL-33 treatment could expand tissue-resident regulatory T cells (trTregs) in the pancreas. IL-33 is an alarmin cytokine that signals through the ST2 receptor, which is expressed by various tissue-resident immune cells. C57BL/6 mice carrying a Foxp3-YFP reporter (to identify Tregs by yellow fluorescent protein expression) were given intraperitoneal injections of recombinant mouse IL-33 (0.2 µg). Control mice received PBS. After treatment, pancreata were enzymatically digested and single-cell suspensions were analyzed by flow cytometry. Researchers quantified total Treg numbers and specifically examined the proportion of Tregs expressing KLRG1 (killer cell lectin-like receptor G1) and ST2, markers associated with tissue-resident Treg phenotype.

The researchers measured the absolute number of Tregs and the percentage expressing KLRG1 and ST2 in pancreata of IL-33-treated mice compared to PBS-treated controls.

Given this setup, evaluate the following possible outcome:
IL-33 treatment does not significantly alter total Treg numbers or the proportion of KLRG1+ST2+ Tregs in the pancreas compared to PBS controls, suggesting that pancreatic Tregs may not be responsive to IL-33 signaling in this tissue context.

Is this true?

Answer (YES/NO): NO